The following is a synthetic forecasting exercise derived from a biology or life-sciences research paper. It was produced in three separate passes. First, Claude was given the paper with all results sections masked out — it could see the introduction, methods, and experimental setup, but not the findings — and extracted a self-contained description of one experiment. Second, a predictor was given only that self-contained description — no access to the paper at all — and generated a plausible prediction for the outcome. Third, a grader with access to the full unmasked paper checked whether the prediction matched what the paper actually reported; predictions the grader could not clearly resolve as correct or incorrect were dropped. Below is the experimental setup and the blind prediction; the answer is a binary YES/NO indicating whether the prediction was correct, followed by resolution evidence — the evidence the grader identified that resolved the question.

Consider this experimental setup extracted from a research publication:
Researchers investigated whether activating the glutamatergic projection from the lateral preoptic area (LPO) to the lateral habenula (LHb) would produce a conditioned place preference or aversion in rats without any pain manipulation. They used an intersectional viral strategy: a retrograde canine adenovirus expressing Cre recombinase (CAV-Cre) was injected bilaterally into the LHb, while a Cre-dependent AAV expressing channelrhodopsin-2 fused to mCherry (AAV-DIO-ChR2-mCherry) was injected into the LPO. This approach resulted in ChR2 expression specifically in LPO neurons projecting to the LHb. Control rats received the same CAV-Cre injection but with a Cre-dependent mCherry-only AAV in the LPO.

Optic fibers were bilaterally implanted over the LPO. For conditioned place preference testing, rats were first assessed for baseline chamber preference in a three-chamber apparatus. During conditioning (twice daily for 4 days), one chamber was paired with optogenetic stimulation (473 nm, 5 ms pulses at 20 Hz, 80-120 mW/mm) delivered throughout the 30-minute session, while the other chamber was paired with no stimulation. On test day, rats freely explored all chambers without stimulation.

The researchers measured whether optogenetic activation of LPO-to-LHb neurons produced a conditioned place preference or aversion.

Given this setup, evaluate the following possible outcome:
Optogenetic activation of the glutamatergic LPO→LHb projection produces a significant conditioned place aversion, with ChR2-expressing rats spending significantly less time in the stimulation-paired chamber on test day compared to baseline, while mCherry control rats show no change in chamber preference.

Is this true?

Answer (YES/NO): NO